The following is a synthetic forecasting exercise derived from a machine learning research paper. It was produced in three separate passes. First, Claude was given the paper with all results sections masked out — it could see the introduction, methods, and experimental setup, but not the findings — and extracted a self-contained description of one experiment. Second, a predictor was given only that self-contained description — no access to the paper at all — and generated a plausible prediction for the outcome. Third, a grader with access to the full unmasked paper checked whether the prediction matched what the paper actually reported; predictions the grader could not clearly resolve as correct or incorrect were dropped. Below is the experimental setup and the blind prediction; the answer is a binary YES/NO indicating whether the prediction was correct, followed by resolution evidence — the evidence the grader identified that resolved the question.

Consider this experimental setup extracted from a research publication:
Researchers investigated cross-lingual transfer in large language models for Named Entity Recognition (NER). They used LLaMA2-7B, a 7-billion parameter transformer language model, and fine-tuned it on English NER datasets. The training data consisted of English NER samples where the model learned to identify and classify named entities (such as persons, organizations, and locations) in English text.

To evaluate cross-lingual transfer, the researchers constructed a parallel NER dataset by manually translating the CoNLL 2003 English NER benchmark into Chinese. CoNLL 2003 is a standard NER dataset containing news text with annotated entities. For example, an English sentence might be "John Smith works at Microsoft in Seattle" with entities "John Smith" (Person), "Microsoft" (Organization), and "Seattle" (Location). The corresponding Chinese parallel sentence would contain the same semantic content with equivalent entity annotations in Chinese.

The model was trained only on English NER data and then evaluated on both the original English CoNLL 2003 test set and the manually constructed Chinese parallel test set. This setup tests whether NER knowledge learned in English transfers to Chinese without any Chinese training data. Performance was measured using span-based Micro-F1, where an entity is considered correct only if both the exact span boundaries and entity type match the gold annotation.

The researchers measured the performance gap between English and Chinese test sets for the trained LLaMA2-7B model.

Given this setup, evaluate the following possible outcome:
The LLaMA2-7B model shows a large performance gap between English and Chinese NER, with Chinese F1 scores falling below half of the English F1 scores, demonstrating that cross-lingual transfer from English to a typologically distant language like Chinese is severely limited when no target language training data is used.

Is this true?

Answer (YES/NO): NO